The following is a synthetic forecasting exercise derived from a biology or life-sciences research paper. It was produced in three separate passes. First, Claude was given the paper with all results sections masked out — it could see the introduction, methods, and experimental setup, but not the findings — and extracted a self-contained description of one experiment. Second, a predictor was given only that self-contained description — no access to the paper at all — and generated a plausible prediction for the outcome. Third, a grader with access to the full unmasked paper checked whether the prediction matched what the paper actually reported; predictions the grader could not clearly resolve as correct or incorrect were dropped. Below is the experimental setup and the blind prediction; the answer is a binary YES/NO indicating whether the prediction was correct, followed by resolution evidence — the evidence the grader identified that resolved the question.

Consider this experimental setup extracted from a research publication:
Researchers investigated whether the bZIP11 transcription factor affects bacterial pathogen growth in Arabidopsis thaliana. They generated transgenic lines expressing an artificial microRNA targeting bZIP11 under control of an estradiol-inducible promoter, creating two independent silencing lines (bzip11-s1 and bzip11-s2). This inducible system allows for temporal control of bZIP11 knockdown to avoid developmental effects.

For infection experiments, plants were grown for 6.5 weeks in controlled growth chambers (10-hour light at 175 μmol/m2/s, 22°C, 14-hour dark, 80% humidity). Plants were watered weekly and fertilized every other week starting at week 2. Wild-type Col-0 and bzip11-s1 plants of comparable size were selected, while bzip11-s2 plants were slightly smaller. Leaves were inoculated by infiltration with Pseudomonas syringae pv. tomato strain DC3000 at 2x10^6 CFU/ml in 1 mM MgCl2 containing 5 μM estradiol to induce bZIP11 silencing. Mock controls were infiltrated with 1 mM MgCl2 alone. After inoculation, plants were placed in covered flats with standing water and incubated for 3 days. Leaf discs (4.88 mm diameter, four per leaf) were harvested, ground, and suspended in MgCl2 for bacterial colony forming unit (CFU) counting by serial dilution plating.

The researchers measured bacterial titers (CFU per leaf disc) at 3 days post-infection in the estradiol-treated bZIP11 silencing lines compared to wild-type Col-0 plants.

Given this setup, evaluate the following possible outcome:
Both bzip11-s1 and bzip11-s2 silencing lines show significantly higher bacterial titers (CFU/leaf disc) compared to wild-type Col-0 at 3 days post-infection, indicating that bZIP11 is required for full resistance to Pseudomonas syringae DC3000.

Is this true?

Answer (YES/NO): NO